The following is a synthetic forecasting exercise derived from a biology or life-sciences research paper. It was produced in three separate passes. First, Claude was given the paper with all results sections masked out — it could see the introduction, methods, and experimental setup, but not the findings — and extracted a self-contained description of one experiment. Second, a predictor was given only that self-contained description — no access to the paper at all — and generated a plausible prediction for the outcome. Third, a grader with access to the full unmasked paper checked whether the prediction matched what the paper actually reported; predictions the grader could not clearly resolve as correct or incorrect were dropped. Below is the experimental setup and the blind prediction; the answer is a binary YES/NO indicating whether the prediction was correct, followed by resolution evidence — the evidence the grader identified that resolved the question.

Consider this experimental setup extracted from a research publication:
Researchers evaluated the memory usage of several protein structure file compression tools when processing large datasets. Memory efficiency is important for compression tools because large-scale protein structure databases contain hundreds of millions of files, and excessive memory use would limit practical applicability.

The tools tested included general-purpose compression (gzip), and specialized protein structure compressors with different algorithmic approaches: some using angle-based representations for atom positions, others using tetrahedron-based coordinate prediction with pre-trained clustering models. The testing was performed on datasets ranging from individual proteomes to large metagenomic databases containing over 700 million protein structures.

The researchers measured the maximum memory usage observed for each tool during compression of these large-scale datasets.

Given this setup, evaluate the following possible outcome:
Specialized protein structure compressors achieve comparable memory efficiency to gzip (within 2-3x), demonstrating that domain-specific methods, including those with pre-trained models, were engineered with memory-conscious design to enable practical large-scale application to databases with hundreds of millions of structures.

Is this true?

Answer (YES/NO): NO